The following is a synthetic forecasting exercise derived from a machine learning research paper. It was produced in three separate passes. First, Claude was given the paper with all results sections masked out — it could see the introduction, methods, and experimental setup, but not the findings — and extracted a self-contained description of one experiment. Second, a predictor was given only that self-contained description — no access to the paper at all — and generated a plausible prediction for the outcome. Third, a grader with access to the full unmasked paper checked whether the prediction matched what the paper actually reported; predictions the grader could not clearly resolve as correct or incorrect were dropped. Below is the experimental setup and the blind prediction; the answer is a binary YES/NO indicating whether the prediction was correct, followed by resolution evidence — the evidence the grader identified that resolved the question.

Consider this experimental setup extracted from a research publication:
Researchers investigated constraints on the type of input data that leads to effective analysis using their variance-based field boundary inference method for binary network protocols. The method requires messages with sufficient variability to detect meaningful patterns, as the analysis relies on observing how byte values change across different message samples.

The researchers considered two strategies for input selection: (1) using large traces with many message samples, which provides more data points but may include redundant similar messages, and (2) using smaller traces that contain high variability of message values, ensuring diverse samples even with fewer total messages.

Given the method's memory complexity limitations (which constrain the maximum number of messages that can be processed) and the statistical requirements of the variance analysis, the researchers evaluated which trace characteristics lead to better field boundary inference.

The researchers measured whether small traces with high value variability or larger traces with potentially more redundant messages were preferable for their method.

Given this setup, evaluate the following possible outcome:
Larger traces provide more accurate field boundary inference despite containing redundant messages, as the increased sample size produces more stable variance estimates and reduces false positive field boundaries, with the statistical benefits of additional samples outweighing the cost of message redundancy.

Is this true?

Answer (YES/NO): NO